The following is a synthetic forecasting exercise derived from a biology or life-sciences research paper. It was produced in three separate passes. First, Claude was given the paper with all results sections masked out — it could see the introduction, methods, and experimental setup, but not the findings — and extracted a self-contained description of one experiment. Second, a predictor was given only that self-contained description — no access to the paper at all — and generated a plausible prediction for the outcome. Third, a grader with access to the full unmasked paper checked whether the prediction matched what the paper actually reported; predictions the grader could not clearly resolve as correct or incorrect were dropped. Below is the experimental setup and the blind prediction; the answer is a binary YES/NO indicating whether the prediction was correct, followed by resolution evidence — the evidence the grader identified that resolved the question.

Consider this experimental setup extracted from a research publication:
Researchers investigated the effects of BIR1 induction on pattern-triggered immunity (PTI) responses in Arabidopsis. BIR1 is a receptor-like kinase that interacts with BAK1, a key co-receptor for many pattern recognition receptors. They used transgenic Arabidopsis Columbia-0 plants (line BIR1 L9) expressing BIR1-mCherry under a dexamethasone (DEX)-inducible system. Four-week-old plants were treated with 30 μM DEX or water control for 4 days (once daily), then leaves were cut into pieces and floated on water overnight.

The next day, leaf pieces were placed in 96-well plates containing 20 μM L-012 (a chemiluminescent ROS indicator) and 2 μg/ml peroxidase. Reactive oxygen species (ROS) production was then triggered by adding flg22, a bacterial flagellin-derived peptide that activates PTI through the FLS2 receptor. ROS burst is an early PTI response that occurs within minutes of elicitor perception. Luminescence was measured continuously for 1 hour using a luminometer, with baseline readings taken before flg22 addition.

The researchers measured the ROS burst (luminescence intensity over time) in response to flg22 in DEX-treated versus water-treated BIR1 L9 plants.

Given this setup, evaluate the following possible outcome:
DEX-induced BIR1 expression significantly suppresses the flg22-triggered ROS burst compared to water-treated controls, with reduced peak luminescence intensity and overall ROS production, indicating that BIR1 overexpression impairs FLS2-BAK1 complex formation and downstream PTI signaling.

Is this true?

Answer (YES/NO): NO